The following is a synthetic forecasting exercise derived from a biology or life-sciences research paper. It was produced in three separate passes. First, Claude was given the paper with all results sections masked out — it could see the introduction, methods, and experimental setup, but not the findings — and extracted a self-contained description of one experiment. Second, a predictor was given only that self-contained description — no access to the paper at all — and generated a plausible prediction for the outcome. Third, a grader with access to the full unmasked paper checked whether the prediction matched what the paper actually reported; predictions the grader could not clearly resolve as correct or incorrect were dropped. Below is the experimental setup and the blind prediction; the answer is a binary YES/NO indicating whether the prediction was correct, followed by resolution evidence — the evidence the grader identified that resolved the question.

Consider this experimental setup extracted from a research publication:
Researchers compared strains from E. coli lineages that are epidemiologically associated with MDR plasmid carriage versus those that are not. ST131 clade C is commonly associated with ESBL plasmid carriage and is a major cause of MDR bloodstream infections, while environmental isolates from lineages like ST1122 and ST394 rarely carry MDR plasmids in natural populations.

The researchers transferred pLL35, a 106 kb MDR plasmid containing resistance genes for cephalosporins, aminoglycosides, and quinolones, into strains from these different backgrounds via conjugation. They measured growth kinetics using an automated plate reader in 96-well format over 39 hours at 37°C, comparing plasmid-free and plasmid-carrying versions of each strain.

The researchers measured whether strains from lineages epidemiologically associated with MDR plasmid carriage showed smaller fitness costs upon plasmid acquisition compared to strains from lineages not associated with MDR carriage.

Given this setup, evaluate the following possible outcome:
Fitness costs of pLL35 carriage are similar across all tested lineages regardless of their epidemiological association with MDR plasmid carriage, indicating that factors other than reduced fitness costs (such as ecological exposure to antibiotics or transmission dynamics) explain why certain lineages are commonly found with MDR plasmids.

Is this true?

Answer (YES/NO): NO